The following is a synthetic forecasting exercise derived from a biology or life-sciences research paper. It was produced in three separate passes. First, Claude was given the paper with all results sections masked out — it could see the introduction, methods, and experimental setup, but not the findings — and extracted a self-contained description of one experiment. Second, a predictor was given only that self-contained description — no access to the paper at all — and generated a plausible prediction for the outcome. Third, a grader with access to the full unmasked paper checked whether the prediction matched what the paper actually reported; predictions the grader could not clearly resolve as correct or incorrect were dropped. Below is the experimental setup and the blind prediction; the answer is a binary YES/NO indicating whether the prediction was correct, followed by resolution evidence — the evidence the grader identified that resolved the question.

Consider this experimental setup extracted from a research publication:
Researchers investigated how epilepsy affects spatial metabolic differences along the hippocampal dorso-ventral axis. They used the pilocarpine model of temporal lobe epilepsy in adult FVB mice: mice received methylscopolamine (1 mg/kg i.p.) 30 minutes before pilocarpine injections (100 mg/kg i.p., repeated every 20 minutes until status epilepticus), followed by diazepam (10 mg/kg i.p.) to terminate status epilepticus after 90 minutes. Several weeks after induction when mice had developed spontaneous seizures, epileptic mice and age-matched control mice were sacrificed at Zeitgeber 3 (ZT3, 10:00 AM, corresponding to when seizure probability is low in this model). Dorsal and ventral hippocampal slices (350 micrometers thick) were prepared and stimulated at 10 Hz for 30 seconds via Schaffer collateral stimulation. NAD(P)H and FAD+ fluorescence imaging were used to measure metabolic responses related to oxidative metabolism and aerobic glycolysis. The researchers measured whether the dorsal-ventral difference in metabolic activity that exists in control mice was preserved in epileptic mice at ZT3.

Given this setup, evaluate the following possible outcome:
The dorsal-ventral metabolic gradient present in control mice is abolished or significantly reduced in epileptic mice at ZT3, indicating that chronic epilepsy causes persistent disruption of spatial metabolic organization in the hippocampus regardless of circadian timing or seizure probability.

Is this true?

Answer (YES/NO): NO